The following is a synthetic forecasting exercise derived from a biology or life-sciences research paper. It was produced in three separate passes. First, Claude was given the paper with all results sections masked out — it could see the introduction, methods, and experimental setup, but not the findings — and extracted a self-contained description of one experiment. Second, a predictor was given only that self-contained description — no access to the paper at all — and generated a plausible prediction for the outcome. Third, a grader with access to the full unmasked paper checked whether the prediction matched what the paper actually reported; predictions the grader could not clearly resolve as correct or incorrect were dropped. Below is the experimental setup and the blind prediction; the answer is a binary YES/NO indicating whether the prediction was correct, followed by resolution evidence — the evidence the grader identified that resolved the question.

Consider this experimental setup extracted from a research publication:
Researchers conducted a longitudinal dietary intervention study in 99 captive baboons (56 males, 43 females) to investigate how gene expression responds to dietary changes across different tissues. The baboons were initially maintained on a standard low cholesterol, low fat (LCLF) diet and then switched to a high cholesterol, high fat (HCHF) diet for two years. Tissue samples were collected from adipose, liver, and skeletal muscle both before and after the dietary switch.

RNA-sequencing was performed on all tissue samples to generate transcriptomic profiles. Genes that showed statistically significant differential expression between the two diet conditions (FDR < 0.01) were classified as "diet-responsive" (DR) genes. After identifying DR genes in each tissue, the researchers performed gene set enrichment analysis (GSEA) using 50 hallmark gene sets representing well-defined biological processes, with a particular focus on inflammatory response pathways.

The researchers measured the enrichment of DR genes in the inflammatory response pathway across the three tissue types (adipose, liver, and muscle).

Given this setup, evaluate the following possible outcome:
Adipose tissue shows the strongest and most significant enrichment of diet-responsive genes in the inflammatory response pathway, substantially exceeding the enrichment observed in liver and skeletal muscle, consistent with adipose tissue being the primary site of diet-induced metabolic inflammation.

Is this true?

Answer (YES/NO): NO